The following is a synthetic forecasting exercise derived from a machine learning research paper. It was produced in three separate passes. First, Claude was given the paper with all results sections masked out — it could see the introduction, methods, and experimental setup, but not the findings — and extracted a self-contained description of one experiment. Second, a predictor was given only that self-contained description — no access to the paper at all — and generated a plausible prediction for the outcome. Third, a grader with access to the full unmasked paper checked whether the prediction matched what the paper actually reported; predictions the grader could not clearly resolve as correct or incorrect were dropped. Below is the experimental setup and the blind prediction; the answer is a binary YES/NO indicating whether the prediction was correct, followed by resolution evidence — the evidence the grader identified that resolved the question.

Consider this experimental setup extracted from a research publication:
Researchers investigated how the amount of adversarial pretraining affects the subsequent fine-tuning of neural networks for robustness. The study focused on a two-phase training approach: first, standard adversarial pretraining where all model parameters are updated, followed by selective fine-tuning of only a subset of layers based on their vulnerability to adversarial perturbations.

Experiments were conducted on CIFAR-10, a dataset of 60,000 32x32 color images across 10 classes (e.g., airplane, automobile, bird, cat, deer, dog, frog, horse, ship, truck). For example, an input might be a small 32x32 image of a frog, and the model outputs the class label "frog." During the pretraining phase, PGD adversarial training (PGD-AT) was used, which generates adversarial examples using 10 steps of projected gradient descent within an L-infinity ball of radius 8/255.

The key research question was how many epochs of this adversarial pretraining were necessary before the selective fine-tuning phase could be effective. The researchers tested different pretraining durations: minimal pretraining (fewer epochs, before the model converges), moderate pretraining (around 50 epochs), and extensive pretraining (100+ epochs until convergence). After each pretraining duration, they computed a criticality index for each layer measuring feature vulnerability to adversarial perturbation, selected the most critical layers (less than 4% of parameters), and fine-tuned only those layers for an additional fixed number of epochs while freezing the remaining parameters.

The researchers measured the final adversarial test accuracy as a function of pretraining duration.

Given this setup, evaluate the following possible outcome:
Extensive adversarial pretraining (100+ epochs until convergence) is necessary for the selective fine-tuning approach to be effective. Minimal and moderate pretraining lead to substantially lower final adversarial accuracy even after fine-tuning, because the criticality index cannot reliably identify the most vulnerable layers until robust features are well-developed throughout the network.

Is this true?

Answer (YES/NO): NO